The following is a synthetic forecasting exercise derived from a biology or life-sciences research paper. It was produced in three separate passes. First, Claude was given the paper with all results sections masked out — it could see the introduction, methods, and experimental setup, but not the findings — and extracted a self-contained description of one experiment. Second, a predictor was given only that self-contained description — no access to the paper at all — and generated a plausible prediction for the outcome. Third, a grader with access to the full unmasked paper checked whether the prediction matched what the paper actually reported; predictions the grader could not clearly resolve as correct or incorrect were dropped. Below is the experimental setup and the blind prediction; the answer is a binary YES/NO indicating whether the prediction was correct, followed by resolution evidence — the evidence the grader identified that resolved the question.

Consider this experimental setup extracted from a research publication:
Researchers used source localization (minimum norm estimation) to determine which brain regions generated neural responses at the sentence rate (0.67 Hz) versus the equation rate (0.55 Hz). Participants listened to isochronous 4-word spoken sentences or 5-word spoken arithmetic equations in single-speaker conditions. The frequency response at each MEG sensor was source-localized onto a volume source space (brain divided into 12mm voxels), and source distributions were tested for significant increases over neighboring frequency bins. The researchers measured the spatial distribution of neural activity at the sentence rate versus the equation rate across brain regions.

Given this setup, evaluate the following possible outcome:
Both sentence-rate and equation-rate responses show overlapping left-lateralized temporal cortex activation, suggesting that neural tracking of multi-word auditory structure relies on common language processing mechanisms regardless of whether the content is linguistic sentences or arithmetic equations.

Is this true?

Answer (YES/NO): NO